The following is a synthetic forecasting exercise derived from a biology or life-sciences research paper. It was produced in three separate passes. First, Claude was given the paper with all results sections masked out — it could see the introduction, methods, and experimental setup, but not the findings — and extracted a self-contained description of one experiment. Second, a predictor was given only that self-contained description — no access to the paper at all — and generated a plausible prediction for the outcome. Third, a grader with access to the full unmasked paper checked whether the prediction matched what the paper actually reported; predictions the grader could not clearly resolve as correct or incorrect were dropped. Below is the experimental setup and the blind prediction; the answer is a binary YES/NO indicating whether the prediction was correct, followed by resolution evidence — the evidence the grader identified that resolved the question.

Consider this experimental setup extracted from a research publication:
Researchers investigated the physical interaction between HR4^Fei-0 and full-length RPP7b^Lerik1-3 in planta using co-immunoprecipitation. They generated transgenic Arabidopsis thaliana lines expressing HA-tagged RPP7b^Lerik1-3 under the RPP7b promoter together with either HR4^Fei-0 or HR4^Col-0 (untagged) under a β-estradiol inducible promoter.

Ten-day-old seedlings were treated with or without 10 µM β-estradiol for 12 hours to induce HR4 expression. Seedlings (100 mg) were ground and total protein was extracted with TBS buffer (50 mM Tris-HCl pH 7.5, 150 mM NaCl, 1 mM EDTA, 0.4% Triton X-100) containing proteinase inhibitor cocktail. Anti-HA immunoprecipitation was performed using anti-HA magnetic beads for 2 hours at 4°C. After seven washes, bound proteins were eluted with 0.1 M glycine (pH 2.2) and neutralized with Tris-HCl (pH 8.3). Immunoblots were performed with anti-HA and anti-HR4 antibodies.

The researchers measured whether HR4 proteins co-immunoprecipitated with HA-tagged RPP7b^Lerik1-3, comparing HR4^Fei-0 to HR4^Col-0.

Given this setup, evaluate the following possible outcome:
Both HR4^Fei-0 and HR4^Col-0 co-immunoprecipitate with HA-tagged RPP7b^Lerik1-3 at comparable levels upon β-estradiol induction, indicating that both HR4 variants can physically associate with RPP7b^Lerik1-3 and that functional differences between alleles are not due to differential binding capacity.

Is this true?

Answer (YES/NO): NO